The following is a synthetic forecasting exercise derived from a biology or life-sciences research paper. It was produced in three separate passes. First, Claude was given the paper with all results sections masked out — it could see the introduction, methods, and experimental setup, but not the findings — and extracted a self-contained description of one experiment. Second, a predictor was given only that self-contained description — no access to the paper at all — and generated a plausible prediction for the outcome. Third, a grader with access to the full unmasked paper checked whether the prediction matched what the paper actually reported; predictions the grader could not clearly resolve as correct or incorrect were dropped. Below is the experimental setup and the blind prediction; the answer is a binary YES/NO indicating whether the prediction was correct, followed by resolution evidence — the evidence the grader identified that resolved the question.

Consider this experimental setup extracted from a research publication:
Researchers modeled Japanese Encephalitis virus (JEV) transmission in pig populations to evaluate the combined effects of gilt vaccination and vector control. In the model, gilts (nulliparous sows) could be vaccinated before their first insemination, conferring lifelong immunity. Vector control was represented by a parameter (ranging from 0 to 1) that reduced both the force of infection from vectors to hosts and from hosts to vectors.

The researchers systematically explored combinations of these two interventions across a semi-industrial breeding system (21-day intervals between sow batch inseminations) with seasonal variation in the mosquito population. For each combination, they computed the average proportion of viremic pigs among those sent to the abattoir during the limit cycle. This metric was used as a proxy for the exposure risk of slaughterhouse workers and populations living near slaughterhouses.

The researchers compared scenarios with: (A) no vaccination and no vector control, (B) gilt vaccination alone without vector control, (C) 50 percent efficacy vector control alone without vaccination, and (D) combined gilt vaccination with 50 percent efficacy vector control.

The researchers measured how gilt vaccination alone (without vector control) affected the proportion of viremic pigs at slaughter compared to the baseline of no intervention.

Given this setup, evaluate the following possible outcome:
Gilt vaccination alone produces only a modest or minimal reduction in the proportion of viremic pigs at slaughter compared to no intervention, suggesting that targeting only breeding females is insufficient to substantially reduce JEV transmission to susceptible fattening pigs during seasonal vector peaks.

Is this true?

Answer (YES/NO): YES